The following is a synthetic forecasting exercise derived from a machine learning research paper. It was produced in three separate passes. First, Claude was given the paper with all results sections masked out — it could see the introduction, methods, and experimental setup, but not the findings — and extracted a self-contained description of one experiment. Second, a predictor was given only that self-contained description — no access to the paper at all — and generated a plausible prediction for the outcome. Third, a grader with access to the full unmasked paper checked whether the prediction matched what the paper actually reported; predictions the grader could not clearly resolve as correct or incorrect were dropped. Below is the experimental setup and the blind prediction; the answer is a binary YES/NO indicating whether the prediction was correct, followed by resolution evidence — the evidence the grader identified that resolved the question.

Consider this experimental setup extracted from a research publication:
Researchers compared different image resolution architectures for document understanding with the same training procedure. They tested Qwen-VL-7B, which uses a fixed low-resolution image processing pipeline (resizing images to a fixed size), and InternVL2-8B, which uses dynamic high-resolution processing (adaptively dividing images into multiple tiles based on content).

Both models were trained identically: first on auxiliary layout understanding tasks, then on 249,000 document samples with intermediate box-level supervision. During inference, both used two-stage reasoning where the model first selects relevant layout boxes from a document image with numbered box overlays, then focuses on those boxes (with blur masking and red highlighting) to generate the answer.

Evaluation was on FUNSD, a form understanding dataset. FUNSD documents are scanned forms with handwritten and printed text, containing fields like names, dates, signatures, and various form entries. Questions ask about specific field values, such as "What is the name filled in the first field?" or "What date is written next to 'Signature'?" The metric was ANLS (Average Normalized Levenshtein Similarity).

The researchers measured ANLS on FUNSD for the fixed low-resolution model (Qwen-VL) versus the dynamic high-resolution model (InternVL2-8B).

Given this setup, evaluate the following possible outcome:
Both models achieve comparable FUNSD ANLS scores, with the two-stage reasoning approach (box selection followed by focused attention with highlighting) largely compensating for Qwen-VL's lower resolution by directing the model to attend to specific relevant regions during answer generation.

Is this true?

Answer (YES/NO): NO